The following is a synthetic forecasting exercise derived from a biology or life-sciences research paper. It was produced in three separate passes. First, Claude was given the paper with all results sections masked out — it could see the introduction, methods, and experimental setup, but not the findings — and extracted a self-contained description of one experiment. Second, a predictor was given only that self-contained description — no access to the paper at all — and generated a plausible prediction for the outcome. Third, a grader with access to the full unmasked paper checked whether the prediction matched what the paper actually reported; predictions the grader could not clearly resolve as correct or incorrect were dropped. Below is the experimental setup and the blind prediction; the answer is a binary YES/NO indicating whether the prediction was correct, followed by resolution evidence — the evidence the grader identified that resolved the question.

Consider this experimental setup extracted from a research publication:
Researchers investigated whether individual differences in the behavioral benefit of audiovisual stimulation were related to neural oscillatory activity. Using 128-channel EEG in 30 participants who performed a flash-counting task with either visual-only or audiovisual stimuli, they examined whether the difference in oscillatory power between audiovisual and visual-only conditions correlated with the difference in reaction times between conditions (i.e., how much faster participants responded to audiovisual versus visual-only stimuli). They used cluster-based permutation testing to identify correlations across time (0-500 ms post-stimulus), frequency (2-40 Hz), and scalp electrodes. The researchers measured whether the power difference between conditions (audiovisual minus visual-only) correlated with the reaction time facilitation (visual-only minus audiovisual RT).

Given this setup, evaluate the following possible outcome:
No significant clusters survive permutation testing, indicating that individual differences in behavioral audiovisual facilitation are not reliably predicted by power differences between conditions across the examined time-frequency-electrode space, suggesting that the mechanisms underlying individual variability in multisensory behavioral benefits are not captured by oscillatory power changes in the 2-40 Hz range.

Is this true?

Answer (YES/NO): NO